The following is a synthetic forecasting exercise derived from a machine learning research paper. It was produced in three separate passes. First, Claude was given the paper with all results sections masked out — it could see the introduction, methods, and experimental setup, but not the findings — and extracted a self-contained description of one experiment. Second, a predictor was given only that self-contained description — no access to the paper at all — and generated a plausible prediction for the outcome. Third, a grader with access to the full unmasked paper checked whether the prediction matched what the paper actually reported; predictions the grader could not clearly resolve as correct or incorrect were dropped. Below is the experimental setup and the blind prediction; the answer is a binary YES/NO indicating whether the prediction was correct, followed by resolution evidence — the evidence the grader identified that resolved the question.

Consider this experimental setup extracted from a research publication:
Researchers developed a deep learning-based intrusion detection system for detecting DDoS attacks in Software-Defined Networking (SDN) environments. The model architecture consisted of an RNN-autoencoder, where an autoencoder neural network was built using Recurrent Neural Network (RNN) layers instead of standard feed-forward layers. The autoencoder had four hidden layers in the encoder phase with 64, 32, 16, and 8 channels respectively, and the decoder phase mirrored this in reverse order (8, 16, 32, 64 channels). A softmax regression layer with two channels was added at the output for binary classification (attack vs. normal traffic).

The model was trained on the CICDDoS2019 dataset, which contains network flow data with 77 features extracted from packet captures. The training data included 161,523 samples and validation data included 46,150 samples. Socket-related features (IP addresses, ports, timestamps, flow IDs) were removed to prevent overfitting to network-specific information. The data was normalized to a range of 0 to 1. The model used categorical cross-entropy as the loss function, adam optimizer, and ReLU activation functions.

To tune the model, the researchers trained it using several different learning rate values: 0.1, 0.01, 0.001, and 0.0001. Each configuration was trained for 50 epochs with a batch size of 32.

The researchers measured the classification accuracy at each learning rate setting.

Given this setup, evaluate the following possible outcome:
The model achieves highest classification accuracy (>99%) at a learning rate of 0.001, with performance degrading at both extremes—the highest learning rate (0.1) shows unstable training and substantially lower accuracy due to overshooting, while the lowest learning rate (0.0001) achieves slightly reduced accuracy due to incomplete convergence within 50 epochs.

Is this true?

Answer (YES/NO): NO